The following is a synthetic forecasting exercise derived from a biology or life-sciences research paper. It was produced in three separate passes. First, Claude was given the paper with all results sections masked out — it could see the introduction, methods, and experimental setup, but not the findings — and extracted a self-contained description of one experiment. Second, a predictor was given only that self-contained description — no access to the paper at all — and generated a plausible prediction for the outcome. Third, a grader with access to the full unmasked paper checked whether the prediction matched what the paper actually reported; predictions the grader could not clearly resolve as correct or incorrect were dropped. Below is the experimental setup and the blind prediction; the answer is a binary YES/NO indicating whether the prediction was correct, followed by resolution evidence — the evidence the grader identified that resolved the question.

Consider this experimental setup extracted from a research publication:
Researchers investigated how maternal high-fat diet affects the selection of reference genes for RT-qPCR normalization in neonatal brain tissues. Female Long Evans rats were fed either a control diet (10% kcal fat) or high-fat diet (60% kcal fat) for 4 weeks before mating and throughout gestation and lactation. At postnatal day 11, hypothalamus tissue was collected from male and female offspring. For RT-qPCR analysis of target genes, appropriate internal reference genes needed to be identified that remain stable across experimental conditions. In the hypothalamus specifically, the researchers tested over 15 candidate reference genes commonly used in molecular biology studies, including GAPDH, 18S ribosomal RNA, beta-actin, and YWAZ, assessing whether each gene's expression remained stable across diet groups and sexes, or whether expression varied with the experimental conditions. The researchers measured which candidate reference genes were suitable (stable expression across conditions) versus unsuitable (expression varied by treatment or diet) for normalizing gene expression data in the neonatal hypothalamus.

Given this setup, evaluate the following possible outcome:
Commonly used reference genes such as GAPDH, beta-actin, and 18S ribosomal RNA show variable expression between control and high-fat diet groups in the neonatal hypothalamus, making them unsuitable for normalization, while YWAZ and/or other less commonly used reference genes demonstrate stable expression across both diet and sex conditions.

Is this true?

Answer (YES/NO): NO